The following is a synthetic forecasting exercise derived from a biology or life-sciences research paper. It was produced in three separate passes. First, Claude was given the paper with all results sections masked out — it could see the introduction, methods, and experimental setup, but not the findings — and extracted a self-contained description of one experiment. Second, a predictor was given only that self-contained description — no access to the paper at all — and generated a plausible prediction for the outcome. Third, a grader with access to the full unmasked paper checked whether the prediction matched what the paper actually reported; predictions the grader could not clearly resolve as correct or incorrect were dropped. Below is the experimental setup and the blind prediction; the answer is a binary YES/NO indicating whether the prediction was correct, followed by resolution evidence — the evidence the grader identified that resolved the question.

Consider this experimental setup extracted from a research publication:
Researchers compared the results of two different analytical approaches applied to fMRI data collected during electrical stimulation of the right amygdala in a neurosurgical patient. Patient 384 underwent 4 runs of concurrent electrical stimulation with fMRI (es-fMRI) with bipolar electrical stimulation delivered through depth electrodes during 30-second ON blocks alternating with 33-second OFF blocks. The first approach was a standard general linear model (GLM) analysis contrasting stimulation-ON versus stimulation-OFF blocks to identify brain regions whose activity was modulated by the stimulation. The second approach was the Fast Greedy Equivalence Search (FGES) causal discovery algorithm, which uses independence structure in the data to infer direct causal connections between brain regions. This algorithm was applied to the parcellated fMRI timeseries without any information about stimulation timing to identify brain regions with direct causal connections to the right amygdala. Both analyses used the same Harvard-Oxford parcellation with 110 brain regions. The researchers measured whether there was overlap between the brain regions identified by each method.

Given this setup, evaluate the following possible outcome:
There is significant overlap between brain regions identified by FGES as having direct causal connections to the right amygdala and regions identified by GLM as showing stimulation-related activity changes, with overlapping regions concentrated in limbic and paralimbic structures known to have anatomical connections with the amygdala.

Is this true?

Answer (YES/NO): NO